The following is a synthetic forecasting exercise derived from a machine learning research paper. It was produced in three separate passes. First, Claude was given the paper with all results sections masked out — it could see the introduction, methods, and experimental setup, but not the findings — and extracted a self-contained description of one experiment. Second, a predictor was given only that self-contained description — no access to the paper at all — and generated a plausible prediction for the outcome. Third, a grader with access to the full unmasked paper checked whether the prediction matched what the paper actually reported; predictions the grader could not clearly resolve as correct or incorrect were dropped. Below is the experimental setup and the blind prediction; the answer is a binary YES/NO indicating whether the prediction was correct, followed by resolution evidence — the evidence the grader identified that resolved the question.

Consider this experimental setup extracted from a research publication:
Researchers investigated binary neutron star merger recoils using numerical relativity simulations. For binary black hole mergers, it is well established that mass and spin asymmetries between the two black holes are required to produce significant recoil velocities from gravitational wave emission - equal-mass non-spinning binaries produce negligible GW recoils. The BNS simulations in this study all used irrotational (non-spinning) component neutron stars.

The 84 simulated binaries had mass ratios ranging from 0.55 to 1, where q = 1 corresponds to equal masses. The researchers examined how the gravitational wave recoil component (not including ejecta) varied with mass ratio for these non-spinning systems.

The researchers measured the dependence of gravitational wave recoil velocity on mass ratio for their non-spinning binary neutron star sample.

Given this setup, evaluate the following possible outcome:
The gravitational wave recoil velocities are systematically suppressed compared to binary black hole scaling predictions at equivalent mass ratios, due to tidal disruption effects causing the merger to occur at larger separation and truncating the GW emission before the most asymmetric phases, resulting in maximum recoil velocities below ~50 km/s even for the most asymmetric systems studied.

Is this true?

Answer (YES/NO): YES